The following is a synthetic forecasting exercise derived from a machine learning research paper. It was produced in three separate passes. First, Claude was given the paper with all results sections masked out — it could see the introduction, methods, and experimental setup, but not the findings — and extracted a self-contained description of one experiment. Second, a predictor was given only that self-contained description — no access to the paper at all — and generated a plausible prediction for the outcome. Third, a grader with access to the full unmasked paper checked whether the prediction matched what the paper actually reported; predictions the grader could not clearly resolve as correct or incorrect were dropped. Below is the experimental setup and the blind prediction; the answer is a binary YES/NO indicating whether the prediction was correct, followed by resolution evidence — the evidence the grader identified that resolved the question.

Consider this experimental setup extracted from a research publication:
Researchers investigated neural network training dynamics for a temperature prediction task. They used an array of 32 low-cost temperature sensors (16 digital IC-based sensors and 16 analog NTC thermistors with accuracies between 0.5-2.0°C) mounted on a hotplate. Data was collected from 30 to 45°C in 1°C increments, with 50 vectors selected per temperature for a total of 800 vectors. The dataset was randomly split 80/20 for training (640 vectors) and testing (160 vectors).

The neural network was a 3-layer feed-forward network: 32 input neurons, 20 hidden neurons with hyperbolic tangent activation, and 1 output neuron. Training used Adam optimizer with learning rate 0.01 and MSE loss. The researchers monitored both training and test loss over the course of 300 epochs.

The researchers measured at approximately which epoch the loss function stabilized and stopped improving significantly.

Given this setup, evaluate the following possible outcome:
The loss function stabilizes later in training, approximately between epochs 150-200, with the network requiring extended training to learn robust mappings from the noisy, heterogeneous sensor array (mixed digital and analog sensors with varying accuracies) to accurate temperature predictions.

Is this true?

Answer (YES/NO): NO